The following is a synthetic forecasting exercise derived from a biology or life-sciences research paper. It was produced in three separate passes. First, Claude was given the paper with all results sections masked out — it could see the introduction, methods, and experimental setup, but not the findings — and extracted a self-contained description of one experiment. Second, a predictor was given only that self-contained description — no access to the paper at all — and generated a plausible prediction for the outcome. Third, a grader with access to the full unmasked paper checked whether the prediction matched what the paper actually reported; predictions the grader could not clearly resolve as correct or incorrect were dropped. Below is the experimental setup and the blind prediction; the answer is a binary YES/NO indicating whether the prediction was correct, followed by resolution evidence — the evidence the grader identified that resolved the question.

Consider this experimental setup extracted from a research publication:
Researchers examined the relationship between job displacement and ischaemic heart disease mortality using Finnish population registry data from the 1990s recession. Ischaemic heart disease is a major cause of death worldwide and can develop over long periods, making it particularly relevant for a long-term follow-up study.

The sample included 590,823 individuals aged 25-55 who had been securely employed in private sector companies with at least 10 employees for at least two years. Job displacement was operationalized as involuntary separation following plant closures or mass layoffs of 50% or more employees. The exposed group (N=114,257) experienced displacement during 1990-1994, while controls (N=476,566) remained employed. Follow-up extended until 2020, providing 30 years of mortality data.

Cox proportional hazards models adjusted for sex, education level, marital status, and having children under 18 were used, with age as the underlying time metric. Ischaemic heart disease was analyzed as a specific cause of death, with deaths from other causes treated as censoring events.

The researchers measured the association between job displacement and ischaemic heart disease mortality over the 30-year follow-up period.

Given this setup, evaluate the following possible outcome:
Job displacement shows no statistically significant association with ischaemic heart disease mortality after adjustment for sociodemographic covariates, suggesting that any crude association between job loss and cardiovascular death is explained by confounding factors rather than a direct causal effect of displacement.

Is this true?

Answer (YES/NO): NO